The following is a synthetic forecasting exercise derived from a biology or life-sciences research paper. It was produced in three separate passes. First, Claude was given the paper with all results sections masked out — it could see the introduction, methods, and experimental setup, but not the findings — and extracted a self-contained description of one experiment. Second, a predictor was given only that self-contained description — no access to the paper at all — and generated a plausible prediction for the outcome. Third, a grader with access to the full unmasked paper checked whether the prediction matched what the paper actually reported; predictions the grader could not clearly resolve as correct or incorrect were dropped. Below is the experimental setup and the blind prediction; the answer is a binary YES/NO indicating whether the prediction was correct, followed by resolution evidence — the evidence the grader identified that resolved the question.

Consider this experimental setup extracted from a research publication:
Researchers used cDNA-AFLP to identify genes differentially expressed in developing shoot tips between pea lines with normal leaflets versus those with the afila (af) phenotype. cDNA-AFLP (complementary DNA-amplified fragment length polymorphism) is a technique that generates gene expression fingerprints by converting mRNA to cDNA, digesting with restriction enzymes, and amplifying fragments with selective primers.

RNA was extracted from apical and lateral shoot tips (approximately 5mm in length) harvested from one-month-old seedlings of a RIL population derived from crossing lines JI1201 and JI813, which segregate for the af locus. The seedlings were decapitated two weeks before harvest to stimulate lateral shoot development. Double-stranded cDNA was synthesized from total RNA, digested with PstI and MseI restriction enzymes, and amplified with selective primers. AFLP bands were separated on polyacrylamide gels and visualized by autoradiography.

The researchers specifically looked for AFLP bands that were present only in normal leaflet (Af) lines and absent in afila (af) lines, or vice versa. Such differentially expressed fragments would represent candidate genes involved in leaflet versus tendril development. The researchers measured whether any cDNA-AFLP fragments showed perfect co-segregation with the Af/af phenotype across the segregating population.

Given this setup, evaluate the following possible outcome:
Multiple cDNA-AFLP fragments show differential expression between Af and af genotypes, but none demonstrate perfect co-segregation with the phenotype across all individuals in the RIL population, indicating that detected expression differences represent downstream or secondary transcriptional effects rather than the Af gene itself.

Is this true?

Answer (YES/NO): NO